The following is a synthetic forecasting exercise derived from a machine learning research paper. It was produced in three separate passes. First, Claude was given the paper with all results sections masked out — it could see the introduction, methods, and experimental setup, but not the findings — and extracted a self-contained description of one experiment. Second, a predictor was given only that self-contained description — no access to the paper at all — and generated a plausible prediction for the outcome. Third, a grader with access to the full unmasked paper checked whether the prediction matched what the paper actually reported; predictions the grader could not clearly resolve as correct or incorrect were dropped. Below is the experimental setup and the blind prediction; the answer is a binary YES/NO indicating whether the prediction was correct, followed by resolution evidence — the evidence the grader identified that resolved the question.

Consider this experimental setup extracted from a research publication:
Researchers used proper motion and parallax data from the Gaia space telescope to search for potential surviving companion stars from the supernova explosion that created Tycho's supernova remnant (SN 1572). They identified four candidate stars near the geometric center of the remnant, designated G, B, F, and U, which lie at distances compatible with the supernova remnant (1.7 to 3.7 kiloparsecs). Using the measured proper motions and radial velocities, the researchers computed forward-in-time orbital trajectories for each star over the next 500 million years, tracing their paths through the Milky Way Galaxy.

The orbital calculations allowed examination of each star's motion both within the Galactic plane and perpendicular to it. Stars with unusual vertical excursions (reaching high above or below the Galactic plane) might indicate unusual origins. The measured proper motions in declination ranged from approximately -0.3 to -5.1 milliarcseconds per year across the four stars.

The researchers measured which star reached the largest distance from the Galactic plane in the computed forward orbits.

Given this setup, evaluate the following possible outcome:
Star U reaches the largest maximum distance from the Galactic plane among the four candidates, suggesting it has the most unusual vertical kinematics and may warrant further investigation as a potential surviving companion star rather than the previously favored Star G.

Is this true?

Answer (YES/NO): NO